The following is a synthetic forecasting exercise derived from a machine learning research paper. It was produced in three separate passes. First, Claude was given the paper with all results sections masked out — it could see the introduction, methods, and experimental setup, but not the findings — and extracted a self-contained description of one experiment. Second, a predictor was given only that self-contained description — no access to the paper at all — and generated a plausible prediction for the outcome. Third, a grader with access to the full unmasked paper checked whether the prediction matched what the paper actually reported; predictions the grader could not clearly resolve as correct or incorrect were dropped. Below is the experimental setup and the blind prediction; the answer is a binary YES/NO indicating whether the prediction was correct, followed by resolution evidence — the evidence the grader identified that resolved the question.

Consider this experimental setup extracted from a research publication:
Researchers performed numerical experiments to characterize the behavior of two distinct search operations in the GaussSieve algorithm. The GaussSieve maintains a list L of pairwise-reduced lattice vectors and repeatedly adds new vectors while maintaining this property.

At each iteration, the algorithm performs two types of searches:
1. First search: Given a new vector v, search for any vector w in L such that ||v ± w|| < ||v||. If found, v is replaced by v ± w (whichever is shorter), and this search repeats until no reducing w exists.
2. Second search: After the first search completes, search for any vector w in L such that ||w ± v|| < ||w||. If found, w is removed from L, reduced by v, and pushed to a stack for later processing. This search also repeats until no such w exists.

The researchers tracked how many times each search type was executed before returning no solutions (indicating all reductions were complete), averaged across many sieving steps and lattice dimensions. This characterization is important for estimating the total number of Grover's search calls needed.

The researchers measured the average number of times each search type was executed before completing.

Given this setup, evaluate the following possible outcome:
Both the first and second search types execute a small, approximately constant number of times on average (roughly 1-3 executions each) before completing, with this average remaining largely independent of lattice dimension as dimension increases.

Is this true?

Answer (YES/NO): NO